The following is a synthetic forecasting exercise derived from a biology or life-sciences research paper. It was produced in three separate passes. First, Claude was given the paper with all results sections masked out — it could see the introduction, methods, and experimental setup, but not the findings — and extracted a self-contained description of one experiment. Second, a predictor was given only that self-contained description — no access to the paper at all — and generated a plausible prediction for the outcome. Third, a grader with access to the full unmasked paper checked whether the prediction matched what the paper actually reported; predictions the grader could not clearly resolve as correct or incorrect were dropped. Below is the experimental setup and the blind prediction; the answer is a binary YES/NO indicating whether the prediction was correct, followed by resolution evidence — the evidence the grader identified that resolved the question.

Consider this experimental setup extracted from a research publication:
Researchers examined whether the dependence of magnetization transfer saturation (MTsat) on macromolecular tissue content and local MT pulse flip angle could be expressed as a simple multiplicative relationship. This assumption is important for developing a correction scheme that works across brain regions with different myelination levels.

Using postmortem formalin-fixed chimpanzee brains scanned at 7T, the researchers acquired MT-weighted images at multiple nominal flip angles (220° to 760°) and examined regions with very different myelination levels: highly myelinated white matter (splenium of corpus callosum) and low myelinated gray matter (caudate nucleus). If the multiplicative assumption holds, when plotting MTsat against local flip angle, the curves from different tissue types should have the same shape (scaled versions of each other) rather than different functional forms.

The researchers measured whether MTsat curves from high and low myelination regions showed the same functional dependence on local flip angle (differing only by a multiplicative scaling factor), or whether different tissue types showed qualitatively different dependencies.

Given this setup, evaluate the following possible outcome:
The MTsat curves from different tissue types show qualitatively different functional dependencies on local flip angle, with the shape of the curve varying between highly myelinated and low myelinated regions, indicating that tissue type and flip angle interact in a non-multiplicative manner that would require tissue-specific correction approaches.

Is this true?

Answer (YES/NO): NO